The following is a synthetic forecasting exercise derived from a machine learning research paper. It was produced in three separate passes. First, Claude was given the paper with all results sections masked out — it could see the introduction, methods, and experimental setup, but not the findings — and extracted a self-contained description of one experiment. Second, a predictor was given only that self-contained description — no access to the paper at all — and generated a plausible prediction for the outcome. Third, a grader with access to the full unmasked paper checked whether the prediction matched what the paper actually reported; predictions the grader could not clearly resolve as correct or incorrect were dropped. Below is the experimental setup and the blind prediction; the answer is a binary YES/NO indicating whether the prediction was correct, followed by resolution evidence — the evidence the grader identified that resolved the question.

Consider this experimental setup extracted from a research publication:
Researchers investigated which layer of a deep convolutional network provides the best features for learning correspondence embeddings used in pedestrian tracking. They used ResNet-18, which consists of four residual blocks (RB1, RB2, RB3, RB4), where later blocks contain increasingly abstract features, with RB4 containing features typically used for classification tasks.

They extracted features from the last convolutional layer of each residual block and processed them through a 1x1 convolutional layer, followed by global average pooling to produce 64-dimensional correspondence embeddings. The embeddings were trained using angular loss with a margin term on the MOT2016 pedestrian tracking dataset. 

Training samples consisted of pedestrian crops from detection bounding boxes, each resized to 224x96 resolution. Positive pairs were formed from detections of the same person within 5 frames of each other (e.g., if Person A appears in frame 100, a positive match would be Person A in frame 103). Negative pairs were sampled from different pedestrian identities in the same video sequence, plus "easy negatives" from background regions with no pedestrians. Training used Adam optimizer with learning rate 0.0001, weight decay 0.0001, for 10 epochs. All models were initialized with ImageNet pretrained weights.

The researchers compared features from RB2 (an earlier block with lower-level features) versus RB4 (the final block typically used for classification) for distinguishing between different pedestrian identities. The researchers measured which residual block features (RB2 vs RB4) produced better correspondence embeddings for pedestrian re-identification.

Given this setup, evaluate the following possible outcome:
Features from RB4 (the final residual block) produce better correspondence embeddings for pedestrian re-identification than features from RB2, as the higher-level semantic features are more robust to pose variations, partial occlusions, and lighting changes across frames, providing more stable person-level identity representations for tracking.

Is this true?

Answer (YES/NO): NO